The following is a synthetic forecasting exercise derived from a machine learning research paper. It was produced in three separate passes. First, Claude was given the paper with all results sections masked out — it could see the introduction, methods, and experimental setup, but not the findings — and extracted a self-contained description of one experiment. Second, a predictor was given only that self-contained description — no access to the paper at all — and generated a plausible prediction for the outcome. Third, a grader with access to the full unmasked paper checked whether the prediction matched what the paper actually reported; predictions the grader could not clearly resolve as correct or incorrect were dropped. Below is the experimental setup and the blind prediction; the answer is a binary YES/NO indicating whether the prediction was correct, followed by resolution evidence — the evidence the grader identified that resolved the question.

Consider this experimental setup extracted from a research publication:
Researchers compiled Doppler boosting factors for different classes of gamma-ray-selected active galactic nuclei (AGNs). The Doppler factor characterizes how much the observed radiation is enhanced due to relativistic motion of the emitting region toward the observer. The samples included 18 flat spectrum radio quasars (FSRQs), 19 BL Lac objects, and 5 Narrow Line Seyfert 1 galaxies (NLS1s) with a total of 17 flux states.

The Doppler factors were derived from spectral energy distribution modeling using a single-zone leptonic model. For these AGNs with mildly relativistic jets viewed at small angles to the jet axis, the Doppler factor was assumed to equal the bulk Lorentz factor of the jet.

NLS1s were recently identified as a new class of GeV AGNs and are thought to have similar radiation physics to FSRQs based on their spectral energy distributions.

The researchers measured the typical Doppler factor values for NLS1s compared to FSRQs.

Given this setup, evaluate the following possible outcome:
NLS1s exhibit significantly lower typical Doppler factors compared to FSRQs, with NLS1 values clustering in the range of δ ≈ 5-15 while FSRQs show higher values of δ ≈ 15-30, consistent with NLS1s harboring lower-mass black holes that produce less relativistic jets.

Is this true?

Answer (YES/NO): NO